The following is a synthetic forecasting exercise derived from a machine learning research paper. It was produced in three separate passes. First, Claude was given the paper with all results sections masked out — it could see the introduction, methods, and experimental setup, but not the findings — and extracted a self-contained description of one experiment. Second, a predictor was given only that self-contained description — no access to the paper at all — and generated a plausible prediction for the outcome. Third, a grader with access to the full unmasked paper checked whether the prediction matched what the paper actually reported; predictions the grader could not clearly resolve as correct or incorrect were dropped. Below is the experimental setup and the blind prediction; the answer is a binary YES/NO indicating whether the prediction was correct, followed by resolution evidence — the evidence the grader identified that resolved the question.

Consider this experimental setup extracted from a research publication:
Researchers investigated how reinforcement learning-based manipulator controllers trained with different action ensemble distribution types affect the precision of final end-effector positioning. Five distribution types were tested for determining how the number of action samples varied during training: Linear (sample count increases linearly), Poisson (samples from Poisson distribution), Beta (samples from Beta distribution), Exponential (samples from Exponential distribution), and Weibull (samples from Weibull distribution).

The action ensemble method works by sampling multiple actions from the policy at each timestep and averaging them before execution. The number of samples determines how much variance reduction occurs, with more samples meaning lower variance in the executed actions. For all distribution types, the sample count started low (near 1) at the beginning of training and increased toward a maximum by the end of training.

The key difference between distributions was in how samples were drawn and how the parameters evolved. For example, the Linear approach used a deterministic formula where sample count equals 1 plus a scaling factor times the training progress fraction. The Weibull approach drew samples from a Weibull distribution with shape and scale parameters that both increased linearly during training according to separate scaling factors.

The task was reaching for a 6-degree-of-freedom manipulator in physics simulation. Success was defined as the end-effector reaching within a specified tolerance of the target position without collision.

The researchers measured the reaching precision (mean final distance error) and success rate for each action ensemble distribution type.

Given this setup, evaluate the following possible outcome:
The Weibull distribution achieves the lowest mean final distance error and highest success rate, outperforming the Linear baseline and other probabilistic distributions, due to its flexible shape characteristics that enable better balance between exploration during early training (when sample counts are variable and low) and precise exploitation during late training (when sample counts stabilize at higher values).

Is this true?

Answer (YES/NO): NO